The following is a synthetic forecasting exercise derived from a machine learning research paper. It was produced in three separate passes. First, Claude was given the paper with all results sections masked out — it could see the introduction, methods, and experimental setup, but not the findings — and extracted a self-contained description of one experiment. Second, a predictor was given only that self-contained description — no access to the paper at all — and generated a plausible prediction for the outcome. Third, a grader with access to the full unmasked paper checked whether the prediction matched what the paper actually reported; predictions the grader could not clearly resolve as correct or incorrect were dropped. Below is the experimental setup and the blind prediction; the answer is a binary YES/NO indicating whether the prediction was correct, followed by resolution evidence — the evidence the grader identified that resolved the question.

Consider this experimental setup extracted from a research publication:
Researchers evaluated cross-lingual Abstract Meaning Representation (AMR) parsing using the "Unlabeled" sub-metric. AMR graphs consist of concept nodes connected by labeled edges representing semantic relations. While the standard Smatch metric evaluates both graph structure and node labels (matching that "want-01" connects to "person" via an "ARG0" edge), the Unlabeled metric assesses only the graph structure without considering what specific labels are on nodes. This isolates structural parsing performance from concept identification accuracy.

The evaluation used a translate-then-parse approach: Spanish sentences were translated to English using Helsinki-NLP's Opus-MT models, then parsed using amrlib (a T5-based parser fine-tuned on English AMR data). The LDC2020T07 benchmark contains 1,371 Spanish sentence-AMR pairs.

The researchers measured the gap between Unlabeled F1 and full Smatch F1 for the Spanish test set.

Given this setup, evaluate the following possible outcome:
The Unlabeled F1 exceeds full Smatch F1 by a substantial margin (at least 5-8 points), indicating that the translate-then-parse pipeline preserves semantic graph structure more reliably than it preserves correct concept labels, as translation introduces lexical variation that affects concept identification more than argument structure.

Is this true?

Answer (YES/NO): NO